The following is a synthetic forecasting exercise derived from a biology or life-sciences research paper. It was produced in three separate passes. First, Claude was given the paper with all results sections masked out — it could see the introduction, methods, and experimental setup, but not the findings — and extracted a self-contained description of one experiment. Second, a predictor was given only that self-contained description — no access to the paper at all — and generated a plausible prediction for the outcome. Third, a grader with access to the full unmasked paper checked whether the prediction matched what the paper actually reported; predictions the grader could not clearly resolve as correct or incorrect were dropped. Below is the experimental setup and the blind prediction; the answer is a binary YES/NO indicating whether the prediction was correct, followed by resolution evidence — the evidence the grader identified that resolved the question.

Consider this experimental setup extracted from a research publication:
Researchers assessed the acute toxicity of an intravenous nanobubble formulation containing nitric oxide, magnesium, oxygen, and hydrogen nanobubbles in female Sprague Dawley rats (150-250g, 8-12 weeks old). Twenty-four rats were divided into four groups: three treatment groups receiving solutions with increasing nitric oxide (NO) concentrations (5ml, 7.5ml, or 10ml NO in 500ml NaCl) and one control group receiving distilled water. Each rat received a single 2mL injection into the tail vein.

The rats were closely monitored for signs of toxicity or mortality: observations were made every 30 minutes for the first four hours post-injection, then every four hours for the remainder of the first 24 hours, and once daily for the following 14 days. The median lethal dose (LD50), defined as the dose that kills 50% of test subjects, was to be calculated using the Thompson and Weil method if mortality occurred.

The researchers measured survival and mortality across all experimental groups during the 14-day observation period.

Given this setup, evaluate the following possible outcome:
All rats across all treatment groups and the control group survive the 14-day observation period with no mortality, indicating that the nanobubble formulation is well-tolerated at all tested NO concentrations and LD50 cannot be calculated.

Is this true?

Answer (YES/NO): YES